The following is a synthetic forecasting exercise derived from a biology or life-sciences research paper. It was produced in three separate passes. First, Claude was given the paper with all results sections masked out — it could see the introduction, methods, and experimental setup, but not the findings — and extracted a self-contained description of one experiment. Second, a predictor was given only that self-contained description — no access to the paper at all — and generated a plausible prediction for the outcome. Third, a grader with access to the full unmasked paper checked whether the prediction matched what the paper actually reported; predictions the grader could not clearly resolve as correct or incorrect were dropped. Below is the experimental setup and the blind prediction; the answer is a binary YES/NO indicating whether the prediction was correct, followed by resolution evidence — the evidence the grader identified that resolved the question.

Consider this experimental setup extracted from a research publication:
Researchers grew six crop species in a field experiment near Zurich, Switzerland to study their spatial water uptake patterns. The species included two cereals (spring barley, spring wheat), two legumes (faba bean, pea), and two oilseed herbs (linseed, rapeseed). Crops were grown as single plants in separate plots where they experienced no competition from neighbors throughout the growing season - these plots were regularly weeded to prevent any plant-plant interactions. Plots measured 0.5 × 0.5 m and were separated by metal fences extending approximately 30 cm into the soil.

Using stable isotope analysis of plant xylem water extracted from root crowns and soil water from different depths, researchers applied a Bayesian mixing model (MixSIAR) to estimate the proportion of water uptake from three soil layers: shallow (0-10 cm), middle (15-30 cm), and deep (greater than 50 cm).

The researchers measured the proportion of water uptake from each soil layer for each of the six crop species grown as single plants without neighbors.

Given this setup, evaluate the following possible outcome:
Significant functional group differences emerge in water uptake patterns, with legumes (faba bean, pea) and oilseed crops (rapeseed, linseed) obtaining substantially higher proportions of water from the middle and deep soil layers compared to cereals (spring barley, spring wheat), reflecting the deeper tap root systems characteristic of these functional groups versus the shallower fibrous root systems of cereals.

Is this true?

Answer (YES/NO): NO